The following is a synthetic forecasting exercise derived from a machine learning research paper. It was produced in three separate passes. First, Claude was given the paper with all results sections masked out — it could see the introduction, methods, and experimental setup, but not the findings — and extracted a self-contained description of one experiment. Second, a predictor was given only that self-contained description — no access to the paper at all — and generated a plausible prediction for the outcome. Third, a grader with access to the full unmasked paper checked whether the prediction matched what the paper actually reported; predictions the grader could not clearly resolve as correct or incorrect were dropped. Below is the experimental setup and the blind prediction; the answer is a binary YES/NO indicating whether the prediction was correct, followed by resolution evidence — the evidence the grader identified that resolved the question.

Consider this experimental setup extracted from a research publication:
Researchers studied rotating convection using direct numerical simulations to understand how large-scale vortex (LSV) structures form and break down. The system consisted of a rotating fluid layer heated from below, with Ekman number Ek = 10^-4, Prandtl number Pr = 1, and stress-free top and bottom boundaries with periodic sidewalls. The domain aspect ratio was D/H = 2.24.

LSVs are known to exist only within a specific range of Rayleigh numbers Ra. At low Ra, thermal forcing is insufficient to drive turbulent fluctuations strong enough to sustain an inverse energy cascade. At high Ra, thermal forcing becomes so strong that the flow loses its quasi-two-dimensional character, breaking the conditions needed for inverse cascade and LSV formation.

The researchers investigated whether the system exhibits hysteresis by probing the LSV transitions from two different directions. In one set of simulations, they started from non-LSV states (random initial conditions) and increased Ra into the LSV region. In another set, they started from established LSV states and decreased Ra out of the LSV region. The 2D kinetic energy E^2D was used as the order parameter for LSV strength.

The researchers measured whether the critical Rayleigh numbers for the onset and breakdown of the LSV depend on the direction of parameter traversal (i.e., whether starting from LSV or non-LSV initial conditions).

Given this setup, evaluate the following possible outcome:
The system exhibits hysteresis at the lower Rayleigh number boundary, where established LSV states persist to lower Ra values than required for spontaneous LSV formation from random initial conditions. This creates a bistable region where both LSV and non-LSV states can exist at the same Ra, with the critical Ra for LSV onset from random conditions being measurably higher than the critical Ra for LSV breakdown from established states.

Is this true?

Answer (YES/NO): NO